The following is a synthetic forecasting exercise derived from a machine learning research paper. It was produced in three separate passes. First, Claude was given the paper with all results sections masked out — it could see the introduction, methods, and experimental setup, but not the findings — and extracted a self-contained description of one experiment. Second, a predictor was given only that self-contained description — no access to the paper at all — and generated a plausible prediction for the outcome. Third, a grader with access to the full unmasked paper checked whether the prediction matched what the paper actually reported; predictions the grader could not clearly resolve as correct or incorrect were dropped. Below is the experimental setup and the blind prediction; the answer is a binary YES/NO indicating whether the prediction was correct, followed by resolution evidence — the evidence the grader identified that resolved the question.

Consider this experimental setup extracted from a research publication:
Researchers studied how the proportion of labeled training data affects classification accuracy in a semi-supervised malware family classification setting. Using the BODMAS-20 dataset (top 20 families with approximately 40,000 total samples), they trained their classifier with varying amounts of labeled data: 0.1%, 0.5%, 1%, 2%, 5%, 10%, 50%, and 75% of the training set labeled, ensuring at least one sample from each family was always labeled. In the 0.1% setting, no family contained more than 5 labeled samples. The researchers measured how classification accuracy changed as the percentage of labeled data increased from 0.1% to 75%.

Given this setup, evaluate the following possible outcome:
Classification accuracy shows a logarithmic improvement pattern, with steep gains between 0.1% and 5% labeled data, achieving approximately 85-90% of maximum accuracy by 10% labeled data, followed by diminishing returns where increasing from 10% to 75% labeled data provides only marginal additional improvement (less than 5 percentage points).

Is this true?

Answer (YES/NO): NO